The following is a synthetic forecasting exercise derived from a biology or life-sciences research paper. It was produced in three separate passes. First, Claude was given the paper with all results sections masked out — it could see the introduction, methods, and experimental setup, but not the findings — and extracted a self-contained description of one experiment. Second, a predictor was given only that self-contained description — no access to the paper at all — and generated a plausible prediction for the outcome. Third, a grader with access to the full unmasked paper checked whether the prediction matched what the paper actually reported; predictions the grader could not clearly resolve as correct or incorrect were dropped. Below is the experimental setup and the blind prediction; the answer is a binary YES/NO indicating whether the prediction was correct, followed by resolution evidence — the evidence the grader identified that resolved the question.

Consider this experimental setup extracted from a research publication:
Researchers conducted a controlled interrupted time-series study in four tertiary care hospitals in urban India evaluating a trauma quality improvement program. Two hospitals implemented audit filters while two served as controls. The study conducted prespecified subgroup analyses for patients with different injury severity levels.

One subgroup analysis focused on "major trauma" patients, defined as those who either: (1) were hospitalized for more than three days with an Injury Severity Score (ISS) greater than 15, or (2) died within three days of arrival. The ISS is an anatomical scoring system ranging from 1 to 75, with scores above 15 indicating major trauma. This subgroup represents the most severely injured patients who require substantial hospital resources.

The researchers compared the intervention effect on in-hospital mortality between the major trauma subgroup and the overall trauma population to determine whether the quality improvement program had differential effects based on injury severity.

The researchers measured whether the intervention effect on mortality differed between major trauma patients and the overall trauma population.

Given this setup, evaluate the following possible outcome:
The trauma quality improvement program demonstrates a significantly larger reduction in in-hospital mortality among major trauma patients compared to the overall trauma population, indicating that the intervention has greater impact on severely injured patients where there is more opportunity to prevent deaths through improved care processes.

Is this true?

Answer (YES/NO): YES